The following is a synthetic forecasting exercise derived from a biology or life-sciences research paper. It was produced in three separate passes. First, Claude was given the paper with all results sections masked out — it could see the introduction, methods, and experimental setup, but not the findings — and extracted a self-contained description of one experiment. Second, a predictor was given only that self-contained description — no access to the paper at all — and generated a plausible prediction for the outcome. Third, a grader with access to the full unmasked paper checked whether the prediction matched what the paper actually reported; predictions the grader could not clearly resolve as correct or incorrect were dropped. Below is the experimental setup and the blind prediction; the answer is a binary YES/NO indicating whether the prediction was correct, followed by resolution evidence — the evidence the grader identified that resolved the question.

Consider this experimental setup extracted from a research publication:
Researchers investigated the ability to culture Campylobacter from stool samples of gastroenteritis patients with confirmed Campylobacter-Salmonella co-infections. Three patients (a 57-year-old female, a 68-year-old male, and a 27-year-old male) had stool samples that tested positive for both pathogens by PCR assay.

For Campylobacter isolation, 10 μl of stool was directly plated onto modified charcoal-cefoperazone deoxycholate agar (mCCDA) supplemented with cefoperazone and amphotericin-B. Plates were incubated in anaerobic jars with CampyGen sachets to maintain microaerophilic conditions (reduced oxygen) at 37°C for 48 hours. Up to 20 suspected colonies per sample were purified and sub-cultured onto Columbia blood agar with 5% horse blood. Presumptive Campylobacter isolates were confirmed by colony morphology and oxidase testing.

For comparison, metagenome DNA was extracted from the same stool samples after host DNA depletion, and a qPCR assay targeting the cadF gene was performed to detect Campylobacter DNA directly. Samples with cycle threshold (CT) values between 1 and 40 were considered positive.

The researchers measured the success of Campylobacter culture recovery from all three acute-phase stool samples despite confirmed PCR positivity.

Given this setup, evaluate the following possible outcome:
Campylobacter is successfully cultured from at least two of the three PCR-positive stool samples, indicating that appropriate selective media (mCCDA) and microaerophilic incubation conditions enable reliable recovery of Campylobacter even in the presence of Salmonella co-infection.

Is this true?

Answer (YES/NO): YES